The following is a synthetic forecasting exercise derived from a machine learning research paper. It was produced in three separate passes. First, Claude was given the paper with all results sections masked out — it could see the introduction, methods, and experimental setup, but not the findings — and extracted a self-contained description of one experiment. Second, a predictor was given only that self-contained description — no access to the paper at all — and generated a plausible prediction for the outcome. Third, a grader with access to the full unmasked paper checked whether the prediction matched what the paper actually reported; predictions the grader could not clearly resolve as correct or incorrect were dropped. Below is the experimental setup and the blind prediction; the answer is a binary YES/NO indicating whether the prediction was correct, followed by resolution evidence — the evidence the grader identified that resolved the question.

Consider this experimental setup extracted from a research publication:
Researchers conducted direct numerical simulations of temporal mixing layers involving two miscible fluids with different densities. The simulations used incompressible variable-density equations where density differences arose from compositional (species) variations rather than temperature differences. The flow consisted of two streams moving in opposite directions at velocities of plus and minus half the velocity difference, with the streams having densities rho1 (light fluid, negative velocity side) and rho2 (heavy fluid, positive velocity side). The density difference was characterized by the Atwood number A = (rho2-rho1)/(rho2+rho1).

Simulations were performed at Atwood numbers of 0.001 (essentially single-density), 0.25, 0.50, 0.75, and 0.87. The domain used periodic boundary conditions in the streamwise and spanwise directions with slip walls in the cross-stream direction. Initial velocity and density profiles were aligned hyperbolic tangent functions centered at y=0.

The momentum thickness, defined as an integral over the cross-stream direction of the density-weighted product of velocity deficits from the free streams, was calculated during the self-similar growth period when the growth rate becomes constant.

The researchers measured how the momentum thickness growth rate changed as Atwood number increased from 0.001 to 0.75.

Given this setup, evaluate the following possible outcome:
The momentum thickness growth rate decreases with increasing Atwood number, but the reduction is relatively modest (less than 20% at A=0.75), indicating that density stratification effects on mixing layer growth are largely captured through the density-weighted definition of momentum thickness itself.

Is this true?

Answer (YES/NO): NO